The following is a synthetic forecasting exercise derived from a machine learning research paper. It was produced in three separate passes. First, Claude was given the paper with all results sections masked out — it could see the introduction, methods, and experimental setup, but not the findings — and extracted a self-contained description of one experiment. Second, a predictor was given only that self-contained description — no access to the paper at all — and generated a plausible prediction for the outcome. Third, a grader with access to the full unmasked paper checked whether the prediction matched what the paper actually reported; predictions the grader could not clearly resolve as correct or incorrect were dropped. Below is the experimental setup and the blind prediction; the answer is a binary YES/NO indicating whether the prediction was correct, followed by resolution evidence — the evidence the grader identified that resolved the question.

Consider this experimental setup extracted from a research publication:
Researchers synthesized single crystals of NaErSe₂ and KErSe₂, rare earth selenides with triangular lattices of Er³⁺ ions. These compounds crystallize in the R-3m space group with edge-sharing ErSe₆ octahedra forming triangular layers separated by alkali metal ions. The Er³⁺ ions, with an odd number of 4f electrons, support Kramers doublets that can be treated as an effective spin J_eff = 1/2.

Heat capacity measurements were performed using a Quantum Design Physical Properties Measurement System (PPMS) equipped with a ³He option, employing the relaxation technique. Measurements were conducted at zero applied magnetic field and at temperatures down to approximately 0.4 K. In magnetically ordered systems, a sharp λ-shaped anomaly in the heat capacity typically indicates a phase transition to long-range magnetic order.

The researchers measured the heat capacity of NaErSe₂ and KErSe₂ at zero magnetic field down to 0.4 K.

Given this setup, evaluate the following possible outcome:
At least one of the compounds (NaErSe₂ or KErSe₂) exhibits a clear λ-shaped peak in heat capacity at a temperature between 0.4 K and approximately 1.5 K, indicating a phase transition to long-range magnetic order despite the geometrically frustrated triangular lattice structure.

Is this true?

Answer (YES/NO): NO